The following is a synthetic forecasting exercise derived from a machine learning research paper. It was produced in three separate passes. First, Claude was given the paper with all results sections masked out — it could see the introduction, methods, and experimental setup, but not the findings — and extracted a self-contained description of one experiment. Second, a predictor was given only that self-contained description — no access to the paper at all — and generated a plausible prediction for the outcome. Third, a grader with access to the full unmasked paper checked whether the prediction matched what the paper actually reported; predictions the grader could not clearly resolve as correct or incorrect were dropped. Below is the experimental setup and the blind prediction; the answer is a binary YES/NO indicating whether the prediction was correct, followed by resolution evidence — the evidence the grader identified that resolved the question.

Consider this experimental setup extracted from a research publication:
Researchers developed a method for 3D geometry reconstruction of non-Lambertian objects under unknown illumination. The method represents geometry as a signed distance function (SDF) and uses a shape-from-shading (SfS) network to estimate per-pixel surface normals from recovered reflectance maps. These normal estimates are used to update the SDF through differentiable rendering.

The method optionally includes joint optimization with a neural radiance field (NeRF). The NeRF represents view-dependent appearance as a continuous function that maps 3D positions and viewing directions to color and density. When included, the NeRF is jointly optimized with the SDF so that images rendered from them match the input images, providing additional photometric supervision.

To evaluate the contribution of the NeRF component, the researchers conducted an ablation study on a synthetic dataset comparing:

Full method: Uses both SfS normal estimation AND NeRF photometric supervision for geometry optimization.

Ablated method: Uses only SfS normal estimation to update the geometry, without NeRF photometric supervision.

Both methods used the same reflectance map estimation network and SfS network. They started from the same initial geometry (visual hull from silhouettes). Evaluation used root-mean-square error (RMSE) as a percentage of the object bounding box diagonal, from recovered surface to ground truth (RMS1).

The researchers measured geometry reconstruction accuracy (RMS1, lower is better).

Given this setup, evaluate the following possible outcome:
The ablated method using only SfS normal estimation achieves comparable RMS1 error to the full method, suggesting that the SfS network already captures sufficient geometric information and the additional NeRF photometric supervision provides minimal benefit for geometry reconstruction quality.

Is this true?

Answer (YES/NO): NO